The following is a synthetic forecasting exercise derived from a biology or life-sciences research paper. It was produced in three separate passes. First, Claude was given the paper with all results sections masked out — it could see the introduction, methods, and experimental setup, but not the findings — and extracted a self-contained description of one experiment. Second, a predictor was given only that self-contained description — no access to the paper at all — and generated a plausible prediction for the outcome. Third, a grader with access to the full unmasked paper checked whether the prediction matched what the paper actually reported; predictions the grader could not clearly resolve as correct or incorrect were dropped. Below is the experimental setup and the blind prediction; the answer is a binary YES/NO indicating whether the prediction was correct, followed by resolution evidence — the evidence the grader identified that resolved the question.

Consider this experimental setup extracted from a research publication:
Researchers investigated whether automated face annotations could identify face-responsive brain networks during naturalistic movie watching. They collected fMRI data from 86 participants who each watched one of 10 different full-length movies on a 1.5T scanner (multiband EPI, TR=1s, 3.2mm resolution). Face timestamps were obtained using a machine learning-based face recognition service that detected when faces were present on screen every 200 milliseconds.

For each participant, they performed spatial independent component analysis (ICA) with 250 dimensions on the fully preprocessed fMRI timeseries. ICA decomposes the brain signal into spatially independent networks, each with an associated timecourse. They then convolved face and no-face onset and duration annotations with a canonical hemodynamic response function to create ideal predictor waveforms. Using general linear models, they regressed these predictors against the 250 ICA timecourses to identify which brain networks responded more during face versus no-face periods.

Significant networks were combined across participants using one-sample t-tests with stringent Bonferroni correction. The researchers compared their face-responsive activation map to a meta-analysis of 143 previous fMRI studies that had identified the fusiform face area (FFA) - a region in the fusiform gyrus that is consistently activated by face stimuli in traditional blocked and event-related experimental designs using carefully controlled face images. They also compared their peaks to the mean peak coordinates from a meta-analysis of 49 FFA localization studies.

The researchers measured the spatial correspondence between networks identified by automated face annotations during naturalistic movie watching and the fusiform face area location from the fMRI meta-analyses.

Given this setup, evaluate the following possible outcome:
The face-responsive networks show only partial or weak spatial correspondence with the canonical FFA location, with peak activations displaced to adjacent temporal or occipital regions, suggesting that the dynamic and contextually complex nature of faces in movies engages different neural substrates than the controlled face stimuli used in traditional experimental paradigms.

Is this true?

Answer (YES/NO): NO